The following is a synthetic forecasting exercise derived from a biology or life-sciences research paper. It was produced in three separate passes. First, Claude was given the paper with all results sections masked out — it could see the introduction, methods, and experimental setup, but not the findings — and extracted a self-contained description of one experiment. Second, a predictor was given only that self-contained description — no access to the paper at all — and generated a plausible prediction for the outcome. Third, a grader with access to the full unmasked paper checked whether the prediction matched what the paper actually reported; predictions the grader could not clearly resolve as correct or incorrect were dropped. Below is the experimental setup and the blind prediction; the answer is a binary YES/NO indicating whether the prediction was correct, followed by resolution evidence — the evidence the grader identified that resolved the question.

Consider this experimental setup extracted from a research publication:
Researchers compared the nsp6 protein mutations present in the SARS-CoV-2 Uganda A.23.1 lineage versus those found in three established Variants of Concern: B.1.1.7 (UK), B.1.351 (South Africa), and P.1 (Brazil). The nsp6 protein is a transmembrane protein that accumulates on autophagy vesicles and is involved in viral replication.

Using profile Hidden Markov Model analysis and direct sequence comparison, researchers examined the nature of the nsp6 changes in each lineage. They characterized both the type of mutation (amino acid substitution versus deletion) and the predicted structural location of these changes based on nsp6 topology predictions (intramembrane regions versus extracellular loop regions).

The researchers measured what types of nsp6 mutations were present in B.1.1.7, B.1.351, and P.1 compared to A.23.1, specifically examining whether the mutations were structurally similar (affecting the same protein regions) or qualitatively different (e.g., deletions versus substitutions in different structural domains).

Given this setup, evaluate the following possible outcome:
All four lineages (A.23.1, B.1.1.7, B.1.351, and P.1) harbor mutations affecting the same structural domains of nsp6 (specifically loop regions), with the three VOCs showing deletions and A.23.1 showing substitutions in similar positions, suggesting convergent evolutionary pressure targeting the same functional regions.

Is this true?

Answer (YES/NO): NO